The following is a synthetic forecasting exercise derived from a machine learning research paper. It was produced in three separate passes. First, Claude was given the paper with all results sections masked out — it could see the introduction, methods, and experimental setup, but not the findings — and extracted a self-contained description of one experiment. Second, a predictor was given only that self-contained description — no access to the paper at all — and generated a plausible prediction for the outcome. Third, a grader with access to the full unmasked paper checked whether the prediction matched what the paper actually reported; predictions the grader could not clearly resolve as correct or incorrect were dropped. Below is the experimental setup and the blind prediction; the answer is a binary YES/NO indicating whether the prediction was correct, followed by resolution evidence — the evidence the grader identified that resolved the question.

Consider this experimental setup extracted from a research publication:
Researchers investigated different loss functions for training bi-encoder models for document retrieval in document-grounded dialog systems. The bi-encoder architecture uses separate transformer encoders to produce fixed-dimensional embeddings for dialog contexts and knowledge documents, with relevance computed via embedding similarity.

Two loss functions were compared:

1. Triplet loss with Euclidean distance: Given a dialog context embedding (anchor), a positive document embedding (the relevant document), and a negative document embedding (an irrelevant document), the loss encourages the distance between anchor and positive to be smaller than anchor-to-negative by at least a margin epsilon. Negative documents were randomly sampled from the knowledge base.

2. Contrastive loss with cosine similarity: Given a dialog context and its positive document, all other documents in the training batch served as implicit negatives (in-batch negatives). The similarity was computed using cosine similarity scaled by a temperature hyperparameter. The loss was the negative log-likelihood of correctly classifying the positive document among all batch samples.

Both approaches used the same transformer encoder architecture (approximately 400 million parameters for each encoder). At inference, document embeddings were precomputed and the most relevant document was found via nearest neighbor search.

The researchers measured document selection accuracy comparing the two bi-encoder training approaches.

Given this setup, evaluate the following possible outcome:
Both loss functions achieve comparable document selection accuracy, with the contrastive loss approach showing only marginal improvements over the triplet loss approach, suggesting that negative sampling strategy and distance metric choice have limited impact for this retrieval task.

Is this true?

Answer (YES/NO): NO